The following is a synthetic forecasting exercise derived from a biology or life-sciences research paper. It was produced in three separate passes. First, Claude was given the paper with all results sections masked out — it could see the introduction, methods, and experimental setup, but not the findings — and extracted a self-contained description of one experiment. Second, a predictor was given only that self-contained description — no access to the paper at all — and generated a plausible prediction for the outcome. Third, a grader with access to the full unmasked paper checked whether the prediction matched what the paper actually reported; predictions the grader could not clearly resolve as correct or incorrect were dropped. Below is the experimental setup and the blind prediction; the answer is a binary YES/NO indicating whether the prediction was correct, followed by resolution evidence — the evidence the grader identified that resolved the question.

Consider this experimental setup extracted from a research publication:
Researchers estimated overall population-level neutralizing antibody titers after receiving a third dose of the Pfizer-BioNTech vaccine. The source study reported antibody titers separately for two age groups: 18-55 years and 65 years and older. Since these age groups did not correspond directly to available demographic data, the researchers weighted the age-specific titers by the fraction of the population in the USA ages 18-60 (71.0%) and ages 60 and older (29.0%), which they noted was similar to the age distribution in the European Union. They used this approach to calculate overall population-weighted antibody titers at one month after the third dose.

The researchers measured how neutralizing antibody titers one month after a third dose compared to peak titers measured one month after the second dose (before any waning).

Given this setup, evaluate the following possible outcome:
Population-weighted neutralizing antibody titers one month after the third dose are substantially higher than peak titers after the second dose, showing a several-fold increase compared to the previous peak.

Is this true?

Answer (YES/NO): YES